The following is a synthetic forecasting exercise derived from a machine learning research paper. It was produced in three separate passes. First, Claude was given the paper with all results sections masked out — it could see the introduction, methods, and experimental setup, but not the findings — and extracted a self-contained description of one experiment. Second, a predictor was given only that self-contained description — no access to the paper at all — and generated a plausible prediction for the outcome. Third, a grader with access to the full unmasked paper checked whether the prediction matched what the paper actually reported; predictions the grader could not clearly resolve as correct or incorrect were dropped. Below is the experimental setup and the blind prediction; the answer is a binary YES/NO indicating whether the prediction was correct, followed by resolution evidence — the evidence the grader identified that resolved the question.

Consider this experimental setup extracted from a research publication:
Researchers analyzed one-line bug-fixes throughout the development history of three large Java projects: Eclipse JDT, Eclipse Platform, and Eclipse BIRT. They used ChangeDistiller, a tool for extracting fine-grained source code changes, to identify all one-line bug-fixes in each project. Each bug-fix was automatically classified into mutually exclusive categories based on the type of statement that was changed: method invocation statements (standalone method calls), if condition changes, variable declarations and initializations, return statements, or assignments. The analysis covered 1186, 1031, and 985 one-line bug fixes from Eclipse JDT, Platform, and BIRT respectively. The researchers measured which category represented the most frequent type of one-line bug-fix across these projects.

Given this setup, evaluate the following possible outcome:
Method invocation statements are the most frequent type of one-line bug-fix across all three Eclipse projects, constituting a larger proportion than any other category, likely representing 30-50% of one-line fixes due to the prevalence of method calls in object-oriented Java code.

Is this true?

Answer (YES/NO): YES